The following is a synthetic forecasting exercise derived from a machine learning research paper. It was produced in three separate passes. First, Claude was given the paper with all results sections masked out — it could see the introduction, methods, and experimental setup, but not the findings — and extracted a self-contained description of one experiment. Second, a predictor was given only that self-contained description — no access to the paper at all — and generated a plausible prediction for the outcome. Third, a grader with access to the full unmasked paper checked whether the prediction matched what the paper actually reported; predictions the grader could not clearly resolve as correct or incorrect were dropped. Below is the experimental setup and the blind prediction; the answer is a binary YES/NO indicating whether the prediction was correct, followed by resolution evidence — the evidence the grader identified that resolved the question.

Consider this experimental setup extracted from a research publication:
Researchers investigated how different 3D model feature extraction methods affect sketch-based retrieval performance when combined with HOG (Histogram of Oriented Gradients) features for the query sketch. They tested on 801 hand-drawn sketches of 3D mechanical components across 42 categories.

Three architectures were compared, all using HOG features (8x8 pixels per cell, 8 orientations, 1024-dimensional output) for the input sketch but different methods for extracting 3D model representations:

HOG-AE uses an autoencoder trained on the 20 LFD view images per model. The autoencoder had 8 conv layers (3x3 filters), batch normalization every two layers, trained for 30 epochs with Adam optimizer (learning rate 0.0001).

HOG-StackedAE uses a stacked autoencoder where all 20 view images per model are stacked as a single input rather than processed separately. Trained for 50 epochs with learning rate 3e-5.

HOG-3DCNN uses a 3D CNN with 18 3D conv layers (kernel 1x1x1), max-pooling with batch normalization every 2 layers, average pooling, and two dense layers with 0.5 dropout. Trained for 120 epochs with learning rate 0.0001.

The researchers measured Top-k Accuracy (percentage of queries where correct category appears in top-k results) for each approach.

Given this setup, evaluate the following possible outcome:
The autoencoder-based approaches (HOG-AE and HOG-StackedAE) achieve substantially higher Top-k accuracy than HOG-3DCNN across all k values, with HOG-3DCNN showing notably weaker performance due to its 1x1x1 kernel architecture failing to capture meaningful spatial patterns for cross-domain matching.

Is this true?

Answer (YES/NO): NO